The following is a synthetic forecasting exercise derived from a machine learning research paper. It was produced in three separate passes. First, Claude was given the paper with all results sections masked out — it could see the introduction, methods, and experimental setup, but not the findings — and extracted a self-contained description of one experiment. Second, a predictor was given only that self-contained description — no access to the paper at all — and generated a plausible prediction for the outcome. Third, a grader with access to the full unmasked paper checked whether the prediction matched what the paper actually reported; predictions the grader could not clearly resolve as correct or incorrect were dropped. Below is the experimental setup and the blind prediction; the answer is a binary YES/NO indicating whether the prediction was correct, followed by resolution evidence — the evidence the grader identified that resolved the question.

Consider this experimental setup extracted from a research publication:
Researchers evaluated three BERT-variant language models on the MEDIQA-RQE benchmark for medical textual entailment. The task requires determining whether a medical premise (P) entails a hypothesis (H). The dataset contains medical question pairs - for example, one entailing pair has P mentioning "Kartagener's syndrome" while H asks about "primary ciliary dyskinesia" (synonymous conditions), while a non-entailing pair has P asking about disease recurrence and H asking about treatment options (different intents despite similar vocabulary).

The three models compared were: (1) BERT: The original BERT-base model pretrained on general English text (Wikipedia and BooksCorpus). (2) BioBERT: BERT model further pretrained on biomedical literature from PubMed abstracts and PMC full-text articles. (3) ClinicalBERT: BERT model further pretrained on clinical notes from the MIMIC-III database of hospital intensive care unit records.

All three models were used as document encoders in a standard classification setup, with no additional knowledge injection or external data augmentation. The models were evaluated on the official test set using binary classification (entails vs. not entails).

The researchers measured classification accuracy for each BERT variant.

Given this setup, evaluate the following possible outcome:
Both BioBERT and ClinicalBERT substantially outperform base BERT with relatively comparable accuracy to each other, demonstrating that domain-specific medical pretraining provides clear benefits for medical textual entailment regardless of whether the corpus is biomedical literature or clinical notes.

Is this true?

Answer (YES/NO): NO